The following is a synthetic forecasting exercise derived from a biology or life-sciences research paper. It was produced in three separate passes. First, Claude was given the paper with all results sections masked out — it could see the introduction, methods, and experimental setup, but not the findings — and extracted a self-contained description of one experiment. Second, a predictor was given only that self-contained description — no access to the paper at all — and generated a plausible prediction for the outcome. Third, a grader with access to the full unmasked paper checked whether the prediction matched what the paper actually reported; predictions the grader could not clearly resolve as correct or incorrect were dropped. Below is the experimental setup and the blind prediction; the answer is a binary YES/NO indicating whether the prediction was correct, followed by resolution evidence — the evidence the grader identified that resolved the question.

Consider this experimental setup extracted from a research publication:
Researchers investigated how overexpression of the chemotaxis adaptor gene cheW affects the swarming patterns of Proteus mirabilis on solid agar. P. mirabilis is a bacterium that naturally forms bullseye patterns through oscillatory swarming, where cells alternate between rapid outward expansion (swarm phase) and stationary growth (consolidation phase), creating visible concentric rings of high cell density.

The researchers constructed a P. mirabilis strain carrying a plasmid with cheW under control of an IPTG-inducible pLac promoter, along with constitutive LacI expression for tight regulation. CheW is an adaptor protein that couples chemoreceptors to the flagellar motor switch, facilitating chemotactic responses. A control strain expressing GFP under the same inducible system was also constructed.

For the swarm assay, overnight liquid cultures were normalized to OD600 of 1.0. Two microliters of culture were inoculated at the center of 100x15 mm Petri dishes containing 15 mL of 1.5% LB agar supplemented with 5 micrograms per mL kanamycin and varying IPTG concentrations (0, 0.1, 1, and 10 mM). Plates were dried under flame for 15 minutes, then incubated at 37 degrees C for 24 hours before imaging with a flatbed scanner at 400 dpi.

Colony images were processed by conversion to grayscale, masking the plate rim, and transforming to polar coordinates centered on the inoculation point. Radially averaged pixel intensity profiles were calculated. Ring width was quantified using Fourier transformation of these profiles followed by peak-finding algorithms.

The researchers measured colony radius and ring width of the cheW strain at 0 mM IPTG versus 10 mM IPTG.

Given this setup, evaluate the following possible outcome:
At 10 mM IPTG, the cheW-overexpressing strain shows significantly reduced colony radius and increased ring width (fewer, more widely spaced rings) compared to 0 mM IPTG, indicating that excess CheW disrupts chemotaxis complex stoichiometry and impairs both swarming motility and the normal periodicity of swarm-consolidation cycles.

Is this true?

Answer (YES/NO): NO